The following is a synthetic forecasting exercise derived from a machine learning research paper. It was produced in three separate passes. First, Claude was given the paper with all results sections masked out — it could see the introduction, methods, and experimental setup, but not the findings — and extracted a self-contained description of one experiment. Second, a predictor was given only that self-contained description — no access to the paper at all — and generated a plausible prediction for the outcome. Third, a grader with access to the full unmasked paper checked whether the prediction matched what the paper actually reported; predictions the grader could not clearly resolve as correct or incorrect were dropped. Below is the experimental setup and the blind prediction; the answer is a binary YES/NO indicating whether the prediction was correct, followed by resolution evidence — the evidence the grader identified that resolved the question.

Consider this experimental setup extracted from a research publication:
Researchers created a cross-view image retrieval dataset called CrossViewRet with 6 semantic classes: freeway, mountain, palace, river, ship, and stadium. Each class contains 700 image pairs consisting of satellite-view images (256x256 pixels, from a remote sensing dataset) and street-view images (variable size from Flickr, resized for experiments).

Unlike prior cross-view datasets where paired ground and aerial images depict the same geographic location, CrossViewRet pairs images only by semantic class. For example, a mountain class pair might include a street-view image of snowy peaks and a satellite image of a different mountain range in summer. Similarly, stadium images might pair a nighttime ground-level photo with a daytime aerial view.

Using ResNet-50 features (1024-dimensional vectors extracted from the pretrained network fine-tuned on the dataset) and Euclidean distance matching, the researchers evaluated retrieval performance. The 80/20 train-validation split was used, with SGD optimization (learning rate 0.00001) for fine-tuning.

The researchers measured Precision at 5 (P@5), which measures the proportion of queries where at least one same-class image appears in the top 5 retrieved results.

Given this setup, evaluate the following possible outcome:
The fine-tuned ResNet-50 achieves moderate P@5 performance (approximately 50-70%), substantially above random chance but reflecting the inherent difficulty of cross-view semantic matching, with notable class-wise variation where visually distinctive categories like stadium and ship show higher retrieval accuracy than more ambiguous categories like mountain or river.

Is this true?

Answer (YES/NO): NO